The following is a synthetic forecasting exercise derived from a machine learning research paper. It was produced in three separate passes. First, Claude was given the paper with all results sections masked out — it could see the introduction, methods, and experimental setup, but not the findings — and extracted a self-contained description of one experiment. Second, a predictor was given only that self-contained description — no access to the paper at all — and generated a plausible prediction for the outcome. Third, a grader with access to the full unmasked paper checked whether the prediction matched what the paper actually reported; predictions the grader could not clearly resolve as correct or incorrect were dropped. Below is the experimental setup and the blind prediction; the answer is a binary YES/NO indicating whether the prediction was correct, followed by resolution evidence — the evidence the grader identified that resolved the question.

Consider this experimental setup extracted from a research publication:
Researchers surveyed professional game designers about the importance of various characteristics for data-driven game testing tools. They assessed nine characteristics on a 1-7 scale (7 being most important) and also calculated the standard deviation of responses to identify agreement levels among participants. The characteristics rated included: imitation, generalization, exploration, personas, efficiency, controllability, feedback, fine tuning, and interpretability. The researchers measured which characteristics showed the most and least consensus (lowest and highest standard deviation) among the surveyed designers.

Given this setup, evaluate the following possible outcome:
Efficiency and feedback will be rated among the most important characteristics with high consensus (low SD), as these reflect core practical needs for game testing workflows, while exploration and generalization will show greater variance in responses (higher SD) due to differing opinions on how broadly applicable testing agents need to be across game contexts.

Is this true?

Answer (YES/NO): NO